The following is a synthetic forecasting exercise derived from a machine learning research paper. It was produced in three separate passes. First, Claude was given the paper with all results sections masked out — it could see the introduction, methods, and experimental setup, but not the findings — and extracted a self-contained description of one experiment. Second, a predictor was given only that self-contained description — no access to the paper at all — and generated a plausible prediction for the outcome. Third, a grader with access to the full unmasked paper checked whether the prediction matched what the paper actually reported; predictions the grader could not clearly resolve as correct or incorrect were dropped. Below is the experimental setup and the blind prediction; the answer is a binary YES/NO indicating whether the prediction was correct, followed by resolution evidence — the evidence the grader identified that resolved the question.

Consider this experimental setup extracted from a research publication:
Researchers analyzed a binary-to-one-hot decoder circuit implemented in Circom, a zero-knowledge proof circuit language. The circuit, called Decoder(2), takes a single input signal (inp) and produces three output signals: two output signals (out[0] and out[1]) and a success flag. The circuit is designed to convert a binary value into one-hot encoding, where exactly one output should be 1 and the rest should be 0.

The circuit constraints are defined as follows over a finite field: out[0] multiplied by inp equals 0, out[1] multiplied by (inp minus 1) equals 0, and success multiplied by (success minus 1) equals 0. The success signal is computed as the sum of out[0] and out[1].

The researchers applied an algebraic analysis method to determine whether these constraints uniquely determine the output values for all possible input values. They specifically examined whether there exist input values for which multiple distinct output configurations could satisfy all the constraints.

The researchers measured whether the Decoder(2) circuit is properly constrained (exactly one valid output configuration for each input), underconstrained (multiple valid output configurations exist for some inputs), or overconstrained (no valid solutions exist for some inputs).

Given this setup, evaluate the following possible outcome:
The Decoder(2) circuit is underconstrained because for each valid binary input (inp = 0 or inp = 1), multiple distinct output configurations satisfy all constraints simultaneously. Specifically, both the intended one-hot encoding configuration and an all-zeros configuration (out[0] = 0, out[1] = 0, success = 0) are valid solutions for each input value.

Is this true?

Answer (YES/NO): YES